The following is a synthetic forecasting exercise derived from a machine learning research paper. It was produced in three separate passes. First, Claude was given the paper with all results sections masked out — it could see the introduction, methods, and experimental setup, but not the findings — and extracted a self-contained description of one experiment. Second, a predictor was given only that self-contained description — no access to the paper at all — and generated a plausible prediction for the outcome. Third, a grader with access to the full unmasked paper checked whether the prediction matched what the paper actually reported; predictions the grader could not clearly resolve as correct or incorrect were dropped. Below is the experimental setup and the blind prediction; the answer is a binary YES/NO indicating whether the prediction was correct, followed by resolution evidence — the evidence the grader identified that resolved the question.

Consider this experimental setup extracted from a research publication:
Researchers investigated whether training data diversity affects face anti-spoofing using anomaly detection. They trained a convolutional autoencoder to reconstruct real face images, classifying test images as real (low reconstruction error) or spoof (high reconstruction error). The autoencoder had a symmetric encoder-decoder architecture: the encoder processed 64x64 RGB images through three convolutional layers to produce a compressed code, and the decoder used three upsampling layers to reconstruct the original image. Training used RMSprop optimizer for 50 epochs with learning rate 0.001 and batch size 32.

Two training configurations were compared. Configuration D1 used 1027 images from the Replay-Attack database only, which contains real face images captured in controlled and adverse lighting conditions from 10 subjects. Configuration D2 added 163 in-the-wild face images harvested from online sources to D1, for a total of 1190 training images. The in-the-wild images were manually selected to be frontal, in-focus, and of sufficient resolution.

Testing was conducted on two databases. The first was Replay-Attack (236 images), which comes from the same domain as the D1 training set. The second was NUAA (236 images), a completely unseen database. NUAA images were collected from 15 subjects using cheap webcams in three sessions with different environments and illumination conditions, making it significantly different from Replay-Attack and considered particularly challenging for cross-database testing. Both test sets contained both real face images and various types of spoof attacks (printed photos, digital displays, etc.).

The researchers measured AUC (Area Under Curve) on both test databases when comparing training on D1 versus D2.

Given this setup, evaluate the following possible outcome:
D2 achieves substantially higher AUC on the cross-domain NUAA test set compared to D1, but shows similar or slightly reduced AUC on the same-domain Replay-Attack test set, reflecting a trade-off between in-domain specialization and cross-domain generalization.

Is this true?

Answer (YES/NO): YES